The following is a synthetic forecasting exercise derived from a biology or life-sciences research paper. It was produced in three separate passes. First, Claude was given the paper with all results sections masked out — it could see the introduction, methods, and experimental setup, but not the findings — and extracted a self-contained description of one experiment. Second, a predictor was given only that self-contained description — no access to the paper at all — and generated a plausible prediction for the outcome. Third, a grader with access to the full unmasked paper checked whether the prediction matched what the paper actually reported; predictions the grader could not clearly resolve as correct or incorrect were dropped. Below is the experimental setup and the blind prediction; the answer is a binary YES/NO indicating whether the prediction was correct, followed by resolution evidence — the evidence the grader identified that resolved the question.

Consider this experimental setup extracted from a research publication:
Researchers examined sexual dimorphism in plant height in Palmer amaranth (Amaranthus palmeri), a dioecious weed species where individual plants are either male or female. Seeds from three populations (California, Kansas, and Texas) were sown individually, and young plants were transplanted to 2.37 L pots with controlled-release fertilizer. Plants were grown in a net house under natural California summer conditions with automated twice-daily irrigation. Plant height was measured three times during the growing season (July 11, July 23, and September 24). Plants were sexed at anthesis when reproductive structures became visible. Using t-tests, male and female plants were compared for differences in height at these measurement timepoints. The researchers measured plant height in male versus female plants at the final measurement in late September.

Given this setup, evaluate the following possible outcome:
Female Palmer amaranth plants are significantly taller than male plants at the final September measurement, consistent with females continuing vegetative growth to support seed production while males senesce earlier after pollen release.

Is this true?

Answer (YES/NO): NO